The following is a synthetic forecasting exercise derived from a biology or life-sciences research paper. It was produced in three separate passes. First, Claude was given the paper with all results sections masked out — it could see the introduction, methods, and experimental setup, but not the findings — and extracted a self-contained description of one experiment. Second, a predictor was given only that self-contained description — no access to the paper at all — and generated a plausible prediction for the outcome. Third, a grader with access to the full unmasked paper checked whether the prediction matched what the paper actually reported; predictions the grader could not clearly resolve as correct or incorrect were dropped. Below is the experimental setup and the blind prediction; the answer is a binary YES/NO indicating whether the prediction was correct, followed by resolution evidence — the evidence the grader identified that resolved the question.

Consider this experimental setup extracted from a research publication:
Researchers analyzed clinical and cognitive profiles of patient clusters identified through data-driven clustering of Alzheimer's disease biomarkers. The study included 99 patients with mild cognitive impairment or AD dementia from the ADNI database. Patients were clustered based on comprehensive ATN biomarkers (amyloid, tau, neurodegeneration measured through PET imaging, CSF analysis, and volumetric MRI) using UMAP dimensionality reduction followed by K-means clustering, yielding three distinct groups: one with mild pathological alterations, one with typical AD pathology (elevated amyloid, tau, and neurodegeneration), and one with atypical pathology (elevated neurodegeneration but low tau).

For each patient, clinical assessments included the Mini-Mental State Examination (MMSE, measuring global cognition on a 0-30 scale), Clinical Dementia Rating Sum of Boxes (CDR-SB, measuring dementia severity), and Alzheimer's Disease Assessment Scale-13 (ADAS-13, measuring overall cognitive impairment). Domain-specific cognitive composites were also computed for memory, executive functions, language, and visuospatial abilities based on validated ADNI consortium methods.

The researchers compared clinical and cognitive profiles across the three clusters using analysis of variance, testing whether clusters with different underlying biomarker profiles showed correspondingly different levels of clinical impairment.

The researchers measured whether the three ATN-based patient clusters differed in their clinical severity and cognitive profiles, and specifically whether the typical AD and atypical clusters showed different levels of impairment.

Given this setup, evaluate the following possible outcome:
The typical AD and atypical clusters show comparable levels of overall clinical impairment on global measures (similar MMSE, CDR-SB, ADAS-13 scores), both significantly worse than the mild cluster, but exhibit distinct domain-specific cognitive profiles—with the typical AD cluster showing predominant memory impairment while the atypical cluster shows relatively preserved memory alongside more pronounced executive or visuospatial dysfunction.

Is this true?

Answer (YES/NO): NO